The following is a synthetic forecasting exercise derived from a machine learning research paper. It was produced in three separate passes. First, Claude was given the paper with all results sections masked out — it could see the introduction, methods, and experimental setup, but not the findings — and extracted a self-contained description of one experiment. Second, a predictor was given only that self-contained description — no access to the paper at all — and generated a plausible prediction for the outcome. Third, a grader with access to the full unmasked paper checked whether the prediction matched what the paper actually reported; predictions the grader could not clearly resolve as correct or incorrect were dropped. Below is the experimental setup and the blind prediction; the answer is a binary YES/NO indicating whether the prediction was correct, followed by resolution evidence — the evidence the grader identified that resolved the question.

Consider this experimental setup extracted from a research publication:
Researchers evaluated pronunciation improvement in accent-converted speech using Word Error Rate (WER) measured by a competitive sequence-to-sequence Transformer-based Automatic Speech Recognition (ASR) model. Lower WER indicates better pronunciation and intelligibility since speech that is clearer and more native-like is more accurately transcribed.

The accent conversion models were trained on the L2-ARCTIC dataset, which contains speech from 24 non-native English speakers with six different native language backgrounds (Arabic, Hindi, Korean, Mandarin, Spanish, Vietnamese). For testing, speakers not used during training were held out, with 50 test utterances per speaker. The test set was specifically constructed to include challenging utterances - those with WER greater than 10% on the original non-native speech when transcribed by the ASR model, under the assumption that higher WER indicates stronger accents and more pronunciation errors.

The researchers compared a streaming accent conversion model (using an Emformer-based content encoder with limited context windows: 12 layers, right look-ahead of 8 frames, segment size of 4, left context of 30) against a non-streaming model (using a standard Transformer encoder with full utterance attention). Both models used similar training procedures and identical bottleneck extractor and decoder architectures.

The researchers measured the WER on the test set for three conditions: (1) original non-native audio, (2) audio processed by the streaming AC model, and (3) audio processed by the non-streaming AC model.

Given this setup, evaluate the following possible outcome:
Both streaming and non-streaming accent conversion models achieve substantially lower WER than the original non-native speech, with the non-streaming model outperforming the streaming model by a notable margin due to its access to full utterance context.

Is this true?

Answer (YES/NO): NO